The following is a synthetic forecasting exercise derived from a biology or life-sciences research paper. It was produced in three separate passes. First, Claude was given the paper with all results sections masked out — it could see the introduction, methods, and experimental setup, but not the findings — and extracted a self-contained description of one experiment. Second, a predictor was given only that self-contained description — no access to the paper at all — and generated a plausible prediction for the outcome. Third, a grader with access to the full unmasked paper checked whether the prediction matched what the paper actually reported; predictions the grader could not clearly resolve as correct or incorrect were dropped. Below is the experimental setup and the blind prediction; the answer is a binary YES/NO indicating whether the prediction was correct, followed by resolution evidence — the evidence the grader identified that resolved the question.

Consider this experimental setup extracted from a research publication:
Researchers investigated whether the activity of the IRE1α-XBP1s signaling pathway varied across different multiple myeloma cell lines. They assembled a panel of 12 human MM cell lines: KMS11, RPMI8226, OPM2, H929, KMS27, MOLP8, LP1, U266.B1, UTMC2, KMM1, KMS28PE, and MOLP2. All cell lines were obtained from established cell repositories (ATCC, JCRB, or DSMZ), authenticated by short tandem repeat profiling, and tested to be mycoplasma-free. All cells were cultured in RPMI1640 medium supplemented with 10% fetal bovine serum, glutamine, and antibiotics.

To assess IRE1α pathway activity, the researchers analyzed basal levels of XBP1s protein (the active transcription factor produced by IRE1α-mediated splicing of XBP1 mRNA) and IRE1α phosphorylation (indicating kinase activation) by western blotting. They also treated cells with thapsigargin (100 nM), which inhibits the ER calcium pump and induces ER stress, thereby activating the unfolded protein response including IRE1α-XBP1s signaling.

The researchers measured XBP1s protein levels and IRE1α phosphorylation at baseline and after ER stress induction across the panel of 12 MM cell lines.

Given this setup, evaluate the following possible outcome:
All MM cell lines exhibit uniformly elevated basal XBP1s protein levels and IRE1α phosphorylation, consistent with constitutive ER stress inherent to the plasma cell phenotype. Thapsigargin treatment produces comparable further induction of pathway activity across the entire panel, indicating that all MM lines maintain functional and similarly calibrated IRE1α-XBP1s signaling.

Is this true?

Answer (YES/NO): NO